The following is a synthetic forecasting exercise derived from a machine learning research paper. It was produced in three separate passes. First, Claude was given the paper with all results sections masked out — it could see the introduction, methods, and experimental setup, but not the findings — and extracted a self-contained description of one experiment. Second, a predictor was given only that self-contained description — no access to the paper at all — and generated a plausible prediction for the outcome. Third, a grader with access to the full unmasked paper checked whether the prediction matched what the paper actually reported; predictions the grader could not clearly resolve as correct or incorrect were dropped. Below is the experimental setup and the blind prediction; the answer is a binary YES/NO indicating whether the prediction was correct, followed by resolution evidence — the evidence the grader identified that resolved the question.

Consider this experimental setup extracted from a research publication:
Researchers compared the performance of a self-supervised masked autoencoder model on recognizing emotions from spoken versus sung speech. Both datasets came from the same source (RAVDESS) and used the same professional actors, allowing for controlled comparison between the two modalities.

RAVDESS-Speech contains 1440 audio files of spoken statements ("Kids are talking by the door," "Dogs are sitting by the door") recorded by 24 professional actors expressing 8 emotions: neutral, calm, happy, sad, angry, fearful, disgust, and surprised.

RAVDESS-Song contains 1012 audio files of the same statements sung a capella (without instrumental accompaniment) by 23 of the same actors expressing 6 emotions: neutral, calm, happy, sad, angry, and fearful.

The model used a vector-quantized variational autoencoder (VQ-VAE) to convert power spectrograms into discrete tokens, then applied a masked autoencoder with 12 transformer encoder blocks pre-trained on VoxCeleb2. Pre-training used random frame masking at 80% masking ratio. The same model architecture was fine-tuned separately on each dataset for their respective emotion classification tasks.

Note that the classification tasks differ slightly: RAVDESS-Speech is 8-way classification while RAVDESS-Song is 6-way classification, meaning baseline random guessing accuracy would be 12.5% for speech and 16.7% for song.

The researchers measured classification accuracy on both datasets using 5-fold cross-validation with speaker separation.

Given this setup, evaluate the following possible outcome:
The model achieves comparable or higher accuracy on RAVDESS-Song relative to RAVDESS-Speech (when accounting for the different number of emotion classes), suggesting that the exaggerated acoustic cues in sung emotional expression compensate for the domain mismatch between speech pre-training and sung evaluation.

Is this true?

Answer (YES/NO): YES